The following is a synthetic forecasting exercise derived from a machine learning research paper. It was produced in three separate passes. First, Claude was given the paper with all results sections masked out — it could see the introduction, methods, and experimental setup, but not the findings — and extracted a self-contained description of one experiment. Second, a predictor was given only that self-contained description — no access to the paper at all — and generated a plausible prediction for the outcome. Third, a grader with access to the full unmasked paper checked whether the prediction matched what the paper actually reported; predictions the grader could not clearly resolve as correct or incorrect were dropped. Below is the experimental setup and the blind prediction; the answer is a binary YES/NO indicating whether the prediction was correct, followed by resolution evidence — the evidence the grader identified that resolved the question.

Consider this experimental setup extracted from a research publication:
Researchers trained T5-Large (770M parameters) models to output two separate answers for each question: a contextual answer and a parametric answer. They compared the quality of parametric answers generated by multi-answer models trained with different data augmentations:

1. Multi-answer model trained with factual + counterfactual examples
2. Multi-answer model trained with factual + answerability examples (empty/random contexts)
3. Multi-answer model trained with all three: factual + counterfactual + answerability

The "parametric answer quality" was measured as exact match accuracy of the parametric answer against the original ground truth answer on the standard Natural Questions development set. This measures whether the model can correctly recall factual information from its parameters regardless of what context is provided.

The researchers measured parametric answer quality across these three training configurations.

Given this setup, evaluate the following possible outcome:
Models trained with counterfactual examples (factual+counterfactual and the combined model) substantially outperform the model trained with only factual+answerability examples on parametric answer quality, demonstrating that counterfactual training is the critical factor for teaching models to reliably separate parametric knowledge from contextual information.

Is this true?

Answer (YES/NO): NO